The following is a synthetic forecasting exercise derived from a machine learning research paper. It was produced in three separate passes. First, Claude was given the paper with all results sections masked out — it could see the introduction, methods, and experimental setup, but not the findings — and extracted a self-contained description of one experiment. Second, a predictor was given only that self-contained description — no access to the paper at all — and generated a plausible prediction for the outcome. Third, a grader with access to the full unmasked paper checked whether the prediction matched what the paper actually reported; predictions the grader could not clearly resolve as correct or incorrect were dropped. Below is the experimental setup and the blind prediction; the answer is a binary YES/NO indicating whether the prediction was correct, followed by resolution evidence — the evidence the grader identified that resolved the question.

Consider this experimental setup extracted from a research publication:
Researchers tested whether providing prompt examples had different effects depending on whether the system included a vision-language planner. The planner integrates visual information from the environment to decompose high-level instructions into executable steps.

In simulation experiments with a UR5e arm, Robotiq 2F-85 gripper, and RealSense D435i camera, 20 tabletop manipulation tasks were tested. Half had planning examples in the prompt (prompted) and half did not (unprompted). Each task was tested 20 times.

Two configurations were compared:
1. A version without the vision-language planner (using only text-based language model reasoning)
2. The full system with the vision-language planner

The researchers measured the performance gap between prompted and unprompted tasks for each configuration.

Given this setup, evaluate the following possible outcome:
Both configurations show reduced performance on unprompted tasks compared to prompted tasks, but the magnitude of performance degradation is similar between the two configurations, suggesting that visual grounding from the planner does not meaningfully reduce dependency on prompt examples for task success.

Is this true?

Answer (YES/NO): NO